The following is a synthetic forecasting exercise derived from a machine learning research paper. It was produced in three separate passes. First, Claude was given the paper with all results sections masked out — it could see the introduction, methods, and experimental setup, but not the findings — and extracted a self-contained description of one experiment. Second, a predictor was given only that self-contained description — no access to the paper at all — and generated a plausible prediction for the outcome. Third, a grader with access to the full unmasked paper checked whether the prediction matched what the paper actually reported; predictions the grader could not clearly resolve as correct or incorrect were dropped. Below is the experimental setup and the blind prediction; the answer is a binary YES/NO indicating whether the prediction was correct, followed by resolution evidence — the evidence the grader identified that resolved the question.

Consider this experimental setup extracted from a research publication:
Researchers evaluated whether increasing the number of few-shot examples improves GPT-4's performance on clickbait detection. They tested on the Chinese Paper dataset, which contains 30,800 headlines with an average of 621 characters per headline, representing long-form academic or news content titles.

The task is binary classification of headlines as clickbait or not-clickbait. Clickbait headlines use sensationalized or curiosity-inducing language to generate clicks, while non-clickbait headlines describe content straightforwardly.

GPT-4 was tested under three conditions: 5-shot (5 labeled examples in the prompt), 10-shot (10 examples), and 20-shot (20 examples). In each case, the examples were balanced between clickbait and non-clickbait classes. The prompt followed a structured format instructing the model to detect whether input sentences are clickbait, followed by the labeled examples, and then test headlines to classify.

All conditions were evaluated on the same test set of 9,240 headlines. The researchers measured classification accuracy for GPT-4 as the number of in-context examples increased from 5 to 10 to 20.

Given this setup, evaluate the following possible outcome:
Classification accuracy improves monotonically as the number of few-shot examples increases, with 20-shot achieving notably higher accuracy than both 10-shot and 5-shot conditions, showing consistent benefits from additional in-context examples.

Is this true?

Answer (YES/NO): NO